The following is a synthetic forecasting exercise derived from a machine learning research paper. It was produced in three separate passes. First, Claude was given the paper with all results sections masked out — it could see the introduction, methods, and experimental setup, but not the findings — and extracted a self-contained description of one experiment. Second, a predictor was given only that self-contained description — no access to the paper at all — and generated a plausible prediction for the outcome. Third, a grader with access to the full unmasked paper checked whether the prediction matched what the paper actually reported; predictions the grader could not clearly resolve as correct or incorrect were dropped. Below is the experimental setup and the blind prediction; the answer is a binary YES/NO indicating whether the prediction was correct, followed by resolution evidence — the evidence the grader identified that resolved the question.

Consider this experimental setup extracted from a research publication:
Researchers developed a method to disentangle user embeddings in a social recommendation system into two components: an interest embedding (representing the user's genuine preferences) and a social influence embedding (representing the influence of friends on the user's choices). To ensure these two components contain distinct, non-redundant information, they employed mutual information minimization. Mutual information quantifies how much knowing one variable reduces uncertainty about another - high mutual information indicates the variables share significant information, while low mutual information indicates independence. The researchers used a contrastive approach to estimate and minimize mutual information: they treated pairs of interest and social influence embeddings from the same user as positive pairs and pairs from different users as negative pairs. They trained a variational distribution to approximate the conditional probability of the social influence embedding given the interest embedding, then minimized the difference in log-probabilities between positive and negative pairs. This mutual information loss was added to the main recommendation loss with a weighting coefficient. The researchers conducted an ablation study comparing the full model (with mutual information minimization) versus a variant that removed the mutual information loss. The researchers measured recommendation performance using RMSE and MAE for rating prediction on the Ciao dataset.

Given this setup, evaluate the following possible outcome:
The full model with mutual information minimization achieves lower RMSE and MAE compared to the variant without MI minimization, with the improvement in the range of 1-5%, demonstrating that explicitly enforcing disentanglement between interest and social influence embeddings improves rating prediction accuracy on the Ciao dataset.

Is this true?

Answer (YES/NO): NO